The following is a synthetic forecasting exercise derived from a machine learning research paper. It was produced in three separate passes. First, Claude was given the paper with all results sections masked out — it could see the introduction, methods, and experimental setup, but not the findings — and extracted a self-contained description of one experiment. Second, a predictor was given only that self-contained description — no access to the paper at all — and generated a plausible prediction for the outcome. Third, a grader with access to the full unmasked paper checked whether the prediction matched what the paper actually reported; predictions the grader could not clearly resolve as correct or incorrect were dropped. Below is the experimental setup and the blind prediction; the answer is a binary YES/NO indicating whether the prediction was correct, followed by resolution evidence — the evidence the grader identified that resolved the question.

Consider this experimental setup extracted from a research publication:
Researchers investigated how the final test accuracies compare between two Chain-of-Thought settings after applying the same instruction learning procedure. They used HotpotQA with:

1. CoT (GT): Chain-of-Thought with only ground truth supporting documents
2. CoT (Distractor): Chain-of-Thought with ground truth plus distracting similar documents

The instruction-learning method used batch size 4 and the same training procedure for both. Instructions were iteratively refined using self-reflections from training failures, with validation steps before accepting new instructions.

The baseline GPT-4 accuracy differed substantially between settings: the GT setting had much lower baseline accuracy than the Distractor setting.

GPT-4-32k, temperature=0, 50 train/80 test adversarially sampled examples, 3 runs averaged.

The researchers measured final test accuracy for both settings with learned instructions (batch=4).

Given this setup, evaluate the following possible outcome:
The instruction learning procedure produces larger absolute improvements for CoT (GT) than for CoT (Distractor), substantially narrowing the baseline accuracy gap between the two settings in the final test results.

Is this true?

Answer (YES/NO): YES